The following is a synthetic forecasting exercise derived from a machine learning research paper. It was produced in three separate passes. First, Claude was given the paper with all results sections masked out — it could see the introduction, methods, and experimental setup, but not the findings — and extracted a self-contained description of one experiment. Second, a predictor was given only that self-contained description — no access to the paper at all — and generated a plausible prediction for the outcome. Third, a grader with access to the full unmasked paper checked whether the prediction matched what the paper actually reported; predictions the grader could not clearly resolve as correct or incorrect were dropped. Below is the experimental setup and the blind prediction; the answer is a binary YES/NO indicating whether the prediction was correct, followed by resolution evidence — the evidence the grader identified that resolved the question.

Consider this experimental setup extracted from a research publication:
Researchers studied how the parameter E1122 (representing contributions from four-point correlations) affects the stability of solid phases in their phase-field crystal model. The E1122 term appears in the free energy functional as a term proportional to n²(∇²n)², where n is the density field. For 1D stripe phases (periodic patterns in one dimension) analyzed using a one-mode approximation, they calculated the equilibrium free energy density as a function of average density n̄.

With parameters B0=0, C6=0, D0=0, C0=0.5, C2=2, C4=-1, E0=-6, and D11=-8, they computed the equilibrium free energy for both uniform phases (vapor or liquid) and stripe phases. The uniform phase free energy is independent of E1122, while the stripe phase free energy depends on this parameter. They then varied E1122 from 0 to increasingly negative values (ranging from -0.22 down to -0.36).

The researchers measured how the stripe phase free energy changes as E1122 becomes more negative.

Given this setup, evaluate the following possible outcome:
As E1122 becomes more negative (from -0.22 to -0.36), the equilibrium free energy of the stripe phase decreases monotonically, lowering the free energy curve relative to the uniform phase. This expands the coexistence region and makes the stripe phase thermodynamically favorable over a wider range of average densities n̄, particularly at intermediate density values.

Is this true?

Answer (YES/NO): NO